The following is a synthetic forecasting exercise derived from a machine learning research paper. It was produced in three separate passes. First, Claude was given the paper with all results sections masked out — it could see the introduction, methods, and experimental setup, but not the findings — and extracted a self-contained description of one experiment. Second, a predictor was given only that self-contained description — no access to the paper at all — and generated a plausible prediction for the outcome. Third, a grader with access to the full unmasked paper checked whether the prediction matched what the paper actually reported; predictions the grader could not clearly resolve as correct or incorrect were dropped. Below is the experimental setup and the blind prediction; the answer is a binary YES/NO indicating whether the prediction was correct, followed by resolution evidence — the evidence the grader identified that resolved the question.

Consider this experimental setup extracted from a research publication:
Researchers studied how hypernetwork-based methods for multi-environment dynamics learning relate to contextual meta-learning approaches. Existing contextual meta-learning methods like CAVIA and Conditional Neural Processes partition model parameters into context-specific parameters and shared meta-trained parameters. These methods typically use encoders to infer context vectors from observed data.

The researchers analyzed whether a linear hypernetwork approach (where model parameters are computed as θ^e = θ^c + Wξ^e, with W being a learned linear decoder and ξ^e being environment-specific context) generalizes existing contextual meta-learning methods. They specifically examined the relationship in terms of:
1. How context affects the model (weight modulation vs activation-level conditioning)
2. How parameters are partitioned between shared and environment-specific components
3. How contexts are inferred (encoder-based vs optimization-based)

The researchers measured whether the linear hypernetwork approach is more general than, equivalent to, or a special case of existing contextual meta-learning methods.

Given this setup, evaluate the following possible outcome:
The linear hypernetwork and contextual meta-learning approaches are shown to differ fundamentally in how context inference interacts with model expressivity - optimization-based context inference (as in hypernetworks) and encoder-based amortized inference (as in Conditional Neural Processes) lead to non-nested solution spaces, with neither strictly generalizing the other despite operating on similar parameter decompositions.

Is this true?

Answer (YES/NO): NO